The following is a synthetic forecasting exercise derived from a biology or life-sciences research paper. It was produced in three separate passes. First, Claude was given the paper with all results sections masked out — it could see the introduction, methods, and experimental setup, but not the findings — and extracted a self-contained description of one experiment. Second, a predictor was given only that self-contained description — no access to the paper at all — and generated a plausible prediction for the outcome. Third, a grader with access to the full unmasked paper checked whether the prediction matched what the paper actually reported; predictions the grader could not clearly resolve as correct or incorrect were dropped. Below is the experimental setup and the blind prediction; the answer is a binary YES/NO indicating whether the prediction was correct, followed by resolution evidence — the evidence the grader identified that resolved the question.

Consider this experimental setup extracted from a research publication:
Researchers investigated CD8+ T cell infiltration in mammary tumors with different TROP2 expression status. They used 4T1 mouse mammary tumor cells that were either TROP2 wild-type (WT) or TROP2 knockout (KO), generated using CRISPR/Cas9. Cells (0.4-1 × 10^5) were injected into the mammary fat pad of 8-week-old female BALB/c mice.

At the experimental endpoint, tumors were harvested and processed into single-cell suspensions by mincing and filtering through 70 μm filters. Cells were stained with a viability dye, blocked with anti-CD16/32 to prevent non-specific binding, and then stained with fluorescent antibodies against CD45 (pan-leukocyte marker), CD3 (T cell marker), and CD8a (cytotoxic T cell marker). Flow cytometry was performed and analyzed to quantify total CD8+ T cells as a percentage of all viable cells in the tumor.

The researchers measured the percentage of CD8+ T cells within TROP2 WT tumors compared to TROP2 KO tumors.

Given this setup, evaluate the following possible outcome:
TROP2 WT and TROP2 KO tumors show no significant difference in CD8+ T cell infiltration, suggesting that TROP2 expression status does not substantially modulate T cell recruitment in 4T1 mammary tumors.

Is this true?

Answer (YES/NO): NO